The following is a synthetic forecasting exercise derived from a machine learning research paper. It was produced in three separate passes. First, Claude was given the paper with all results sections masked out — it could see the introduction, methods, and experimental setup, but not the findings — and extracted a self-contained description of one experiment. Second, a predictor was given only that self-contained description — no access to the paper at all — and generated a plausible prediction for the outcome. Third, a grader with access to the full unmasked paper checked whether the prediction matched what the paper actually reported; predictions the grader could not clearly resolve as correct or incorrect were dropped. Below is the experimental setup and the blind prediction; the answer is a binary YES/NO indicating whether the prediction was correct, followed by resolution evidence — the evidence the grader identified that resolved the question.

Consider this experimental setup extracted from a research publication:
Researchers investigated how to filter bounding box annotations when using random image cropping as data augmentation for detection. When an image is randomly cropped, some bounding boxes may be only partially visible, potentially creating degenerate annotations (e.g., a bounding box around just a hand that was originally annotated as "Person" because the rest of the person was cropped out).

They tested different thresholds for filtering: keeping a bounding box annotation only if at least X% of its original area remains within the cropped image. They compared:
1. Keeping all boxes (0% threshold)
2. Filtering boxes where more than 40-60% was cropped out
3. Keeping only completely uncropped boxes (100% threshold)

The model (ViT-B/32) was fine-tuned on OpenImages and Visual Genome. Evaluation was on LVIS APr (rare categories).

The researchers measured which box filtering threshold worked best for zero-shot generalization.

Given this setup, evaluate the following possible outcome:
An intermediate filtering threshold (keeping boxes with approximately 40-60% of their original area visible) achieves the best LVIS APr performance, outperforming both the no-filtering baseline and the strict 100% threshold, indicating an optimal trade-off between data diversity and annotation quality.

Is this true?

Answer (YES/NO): YES